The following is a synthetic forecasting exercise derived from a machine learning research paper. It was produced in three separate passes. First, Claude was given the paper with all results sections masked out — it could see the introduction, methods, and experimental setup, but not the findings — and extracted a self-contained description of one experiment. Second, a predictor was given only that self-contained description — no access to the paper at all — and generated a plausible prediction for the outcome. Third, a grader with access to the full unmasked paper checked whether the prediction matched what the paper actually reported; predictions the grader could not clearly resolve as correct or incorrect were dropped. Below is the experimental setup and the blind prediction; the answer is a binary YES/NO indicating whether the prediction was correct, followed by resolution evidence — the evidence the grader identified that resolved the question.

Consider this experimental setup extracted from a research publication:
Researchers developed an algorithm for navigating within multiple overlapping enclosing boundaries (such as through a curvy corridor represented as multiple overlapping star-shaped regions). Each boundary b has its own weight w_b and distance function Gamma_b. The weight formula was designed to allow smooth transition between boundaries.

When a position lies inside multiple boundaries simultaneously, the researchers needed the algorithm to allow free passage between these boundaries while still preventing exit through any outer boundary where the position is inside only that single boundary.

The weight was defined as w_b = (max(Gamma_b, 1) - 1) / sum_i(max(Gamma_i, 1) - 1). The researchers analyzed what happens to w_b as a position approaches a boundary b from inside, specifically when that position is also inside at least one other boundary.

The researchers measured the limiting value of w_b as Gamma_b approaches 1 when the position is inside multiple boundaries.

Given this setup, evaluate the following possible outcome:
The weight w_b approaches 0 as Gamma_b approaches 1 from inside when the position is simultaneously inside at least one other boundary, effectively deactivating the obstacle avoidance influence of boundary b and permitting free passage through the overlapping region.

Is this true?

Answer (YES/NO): YES